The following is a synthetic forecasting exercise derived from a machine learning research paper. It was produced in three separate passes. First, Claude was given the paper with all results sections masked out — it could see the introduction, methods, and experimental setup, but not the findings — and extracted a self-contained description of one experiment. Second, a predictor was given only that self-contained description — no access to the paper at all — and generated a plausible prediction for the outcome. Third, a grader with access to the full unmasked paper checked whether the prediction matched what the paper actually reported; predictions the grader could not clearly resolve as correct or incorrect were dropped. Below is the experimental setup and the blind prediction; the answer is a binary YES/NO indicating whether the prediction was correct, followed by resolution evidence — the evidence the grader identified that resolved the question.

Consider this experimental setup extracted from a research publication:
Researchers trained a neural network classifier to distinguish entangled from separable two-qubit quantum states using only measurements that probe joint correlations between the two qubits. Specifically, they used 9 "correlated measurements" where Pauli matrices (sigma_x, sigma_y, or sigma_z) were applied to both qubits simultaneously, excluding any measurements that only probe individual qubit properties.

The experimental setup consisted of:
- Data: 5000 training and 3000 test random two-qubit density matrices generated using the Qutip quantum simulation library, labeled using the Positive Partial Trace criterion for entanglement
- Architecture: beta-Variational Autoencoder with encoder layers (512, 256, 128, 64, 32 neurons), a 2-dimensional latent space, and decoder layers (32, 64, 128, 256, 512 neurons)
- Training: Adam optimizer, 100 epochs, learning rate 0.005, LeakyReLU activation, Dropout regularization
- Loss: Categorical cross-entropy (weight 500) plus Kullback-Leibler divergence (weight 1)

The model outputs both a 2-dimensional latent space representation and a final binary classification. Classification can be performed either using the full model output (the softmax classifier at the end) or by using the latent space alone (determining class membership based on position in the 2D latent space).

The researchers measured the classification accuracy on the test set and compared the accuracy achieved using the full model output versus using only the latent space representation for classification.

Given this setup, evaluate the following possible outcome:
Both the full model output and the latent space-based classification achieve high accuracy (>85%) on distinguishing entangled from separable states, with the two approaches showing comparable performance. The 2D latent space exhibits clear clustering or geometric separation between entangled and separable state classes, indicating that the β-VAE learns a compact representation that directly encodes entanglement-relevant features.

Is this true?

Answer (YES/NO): NO